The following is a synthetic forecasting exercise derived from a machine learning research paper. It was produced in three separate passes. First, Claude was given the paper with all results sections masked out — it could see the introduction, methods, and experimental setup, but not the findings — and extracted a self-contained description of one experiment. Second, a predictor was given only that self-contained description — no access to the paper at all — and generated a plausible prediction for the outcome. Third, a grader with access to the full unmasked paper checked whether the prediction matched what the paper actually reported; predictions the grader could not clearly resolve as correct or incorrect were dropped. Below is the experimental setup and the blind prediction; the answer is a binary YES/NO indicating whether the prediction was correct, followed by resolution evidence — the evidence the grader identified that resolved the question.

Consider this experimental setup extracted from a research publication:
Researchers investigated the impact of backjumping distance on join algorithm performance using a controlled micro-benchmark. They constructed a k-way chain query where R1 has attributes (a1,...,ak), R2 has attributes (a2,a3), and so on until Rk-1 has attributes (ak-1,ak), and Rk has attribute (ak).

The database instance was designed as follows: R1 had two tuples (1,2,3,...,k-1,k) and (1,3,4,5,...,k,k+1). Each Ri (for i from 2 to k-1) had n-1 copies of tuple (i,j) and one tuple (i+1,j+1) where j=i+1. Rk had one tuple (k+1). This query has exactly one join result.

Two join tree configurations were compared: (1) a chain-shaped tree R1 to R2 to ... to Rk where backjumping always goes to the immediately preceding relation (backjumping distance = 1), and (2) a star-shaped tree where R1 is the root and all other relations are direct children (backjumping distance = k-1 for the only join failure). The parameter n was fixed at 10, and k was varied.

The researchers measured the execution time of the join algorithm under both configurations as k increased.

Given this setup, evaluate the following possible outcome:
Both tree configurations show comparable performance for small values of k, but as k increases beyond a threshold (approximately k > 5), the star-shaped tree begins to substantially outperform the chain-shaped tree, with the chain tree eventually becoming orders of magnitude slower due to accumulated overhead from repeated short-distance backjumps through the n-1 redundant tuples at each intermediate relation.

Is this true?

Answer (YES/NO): YES